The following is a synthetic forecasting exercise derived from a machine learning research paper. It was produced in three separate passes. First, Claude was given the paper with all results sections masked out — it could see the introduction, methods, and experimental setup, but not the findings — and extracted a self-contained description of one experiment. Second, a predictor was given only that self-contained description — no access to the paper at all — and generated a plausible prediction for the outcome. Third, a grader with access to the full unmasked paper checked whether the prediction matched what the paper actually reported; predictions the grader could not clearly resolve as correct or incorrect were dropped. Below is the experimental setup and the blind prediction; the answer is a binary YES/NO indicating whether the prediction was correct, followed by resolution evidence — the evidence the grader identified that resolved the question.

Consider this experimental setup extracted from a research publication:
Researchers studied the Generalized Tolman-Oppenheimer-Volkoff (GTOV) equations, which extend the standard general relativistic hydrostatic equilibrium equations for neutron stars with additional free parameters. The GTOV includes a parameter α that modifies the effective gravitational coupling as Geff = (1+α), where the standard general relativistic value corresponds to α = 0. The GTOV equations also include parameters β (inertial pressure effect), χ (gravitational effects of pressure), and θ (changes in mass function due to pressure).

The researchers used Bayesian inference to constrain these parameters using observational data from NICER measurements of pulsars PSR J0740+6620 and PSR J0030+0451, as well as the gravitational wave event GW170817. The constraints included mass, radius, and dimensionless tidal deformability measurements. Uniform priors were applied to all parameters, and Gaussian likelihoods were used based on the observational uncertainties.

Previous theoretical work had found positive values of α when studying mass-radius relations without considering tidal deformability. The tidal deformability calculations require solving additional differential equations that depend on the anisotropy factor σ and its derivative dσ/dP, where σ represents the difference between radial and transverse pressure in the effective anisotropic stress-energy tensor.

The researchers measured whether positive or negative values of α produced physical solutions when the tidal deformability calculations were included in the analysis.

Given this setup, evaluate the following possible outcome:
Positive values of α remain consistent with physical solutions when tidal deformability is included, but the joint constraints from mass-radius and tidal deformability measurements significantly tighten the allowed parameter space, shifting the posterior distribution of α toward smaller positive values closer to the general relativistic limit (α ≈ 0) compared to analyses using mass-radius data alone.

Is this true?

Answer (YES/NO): NO